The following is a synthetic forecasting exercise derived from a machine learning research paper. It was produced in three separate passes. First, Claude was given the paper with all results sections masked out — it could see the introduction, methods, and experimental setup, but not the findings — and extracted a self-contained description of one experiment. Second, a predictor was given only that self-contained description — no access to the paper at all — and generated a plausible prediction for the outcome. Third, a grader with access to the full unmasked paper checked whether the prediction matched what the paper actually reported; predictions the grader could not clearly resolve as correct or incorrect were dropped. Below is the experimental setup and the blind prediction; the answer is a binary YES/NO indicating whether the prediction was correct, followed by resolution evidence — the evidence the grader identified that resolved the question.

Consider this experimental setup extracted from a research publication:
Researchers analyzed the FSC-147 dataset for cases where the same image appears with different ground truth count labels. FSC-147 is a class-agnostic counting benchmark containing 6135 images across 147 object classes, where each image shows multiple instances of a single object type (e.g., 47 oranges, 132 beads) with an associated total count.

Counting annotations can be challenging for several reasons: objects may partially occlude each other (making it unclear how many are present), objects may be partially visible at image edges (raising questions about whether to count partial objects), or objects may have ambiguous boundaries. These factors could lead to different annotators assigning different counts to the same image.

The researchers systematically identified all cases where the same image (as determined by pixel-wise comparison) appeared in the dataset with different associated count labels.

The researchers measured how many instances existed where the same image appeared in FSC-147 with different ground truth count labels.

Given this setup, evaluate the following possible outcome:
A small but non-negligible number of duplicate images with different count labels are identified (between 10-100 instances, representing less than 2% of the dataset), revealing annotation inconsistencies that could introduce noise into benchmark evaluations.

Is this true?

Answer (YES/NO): YES